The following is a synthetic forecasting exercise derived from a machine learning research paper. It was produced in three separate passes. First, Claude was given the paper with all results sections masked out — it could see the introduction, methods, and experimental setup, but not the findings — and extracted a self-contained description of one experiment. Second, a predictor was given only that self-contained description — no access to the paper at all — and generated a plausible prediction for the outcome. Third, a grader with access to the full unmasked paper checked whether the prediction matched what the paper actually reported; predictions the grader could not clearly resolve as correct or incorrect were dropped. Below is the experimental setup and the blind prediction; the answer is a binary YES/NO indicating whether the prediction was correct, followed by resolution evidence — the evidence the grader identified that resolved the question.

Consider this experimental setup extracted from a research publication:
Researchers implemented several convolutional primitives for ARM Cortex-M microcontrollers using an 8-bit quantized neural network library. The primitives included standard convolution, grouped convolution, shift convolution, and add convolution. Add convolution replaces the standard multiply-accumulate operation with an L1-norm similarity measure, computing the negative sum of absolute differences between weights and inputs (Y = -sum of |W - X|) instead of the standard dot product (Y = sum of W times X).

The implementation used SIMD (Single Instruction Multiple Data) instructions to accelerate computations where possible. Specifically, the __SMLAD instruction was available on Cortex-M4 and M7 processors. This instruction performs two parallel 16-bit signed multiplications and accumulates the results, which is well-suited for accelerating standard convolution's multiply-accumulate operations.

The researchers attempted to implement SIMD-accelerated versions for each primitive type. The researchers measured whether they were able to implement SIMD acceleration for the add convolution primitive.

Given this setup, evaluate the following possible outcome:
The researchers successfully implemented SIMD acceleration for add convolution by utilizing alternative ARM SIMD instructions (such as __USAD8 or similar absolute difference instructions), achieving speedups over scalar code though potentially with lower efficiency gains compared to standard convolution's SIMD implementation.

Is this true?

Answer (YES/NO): NO